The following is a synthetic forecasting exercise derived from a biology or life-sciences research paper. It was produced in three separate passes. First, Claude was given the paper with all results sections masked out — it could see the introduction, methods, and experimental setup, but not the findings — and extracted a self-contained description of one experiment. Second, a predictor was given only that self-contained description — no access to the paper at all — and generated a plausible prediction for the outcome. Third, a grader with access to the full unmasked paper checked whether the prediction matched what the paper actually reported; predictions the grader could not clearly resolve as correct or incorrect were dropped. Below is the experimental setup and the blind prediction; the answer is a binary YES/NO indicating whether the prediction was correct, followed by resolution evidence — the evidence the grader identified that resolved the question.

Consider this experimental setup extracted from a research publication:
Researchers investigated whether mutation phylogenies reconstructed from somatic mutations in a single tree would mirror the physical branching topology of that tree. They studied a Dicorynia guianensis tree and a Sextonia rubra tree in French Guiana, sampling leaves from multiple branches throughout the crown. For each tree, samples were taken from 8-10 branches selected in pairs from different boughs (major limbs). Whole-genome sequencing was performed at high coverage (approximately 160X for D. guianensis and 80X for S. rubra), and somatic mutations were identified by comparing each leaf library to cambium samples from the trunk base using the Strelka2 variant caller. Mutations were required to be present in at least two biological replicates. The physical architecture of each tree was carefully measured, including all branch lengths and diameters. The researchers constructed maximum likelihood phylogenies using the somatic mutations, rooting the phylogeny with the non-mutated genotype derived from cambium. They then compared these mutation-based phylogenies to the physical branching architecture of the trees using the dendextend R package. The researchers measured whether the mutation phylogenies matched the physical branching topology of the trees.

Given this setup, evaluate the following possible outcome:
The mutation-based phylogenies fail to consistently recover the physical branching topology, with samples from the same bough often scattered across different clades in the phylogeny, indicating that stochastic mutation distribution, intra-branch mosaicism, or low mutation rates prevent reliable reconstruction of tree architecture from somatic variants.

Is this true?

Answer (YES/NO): YES